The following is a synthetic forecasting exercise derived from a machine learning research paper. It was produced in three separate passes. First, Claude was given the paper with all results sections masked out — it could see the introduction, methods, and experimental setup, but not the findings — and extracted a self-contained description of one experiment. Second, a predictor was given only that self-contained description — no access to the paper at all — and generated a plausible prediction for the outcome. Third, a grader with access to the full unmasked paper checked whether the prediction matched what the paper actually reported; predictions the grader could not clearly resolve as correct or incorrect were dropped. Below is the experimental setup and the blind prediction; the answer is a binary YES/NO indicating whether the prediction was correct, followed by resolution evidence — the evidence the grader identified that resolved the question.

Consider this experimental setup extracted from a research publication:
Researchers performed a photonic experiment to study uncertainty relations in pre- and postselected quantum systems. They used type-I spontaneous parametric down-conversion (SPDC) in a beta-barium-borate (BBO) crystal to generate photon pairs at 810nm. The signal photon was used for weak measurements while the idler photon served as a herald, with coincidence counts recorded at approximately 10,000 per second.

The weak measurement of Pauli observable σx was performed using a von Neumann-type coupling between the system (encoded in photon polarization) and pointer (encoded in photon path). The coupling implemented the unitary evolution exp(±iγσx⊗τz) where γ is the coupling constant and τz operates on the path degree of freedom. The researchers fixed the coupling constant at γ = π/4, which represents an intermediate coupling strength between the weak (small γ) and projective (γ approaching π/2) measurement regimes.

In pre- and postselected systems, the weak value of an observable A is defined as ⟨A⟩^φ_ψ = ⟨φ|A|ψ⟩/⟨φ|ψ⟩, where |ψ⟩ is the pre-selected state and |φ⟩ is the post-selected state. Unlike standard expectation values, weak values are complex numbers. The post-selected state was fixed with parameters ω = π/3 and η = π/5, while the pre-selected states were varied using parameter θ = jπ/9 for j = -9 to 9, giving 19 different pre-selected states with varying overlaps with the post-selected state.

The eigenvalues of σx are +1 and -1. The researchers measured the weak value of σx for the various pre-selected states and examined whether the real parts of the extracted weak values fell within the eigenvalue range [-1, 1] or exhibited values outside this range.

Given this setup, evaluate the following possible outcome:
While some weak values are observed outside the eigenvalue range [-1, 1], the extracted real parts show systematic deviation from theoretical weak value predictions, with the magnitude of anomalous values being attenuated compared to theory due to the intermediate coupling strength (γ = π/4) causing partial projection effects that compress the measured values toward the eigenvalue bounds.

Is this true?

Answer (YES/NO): NO